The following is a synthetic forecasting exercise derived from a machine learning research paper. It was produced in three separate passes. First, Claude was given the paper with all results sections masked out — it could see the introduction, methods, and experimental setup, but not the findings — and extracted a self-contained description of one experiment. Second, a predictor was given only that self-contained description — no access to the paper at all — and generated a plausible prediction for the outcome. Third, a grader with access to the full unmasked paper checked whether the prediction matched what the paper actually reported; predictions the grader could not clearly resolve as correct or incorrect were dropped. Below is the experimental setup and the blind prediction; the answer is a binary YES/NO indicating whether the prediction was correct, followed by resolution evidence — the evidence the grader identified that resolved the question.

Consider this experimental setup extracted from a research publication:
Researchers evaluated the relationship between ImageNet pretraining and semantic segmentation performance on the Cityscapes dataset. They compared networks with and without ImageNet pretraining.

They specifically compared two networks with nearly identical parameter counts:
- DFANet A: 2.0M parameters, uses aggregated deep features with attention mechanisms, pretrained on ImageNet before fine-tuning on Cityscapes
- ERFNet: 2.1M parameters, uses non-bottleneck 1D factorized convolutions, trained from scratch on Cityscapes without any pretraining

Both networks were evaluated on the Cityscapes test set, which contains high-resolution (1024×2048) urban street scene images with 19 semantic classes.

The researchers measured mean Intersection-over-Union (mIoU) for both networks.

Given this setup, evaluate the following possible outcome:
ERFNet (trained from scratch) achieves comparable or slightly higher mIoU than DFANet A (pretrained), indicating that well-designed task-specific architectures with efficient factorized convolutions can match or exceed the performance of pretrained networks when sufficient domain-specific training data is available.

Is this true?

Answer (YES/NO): NO